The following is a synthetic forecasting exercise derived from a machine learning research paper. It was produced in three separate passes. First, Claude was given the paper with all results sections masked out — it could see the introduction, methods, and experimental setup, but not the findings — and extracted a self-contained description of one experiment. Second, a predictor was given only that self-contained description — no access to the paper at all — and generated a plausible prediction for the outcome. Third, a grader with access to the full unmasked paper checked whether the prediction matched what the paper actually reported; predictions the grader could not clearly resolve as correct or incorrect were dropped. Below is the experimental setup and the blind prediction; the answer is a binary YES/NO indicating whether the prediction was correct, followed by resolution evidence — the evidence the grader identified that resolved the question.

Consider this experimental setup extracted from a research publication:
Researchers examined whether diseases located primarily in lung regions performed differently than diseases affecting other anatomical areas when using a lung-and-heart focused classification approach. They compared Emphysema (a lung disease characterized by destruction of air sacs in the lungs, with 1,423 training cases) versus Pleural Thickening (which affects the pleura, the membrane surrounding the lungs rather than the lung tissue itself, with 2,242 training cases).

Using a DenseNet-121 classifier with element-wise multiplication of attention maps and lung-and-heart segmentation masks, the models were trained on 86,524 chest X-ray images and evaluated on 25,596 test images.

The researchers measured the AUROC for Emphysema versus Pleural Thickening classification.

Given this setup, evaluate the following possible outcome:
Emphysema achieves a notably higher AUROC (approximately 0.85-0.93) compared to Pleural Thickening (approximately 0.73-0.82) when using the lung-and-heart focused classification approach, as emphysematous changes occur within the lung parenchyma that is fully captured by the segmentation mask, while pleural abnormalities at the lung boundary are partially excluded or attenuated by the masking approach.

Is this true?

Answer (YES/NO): NO